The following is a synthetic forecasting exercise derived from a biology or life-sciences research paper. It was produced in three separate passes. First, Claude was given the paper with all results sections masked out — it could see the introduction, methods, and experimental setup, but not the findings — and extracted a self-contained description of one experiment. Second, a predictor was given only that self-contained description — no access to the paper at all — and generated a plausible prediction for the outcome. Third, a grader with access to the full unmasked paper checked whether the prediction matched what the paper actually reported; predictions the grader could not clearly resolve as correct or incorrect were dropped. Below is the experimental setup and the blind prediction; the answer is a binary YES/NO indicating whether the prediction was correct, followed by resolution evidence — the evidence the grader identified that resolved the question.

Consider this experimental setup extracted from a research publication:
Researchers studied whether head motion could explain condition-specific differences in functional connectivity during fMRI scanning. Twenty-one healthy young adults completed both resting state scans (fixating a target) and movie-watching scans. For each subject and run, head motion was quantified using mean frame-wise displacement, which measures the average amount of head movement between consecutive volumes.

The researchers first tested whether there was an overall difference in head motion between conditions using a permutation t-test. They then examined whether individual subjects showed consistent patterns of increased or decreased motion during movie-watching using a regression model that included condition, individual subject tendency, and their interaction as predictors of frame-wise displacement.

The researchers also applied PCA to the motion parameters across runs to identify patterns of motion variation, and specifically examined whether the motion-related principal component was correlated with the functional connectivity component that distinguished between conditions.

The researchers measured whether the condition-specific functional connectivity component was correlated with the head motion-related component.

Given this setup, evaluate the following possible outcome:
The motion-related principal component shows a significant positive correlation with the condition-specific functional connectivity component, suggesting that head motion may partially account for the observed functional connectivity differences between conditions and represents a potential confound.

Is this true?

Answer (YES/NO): NO